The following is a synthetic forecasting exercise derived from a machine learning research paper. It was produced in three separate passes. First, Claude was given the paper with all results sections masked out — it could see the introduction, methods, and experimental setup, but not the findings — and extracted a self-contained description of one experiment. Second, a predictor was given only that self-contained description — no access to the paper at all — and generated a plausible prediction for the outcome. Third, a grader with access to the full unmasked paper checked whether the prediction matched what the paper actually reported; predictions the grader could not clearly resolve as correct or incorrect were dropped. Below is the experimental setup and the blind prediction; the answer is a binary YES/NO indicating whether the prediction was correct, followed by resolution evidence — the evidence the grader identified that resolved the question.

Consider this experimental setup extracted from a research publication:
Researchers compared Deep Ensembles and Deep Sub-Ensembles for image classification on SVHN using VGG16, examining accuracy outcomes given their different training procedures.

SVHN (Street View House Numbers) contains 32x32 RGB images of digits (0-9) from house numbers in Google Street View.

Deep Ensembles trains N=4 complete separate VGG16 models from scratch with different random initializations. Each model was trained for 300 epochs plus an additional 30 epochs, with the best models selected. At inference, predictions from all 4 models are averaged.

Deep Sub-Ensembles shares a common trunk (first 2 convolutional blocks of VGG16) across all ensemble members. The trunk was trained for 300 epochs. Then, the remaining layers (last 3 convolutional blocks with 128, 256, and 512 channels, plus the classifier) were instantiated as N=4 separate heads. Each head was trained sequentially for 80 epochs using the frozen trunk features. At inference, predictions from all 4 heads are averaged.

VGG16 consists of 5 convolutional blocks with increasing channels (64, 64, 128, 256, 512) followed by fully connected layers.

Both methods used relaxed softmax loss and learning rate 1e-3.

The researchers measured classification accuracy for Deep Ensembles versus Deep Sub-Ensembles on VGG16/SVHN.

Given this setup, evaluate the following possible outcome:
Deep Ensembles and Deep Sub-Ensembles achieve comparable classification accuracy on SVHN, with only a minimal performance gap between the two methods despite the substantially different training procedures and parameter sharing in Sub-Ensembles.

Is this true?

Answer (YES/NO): YES